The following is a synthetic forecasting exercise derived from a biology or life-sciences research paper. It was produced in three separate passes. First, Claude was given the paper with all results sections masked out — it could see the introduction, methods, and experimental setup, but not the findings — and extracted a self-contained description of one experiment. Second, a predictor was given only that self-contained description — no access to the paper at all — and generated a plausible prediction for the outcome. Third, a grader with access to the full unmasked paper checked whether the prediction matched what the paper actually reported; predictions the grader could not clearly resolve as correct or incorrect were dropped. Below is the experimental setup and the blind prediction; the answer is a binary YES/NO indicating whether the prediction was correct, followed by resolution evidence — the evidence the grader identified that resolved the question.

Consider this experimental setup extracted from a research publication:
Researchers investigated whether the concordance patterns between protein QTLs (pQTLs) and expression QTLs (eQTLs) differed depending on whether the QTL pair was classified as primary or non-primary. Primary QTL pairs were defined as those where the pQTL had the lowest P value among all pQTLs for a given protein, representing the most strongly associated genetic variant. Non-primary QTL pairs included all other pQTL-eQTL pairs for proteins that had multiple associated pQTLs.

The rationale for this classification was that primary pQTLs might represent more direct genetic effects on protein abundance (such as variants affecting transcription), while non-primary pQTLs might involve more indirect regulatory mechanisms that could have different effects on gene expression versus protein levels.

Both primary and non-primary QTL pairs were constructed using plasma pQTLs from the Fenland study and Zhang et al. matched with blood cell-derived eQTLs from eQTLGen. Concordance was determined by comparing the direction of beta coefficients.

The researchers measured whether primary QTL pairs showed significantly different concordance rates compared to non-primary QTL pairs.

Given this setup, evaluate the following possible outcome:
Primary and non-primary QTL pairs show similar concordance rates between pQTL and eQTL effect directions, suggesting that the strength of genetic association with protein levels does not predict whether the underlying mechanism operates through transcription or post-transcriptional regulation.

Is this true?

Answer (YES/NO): YES